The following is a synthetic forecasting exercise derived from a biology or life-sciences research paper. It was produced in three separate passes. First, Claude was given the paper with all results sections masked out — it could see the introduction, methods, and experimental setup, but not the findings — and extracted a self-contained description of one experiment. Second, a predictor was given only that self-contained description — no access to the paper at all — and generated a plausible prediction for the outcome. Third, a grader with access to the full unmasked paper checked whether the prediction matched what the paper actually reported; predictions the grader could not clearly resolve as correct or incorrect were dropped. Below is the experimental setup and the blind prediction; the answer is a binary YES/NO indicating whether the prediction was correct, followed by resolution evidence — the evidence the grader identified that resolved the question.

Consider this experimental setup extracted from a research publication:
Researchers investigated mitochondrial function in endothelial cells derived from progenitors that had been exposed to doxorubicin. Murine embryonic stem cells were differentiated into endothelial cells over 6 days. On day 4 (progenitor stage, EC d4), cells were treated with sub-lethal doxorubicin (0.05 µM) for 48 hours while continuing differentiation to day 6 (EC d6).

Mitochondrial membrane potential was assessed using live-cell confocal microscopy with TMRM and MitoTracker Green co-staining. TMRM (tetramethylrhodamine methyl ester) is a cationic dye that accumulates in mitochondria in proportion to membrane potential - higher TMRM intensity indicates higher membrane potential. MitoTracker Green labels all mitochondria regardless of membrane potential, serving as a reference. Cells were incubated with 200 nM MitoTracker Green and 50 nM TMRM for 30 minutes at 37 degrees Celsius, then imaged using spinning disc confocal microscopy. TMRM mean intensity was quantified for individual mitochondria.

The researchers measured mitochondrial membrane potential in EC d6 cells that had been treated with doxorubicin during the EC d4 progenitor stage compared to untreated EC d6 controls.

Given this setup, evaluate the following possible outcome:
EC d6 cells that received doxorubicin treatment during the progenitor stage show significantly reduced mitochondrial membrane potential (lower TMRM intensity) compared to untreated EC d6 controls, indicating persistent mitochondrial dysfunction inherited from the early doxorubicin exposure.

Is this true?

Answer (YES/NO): YES